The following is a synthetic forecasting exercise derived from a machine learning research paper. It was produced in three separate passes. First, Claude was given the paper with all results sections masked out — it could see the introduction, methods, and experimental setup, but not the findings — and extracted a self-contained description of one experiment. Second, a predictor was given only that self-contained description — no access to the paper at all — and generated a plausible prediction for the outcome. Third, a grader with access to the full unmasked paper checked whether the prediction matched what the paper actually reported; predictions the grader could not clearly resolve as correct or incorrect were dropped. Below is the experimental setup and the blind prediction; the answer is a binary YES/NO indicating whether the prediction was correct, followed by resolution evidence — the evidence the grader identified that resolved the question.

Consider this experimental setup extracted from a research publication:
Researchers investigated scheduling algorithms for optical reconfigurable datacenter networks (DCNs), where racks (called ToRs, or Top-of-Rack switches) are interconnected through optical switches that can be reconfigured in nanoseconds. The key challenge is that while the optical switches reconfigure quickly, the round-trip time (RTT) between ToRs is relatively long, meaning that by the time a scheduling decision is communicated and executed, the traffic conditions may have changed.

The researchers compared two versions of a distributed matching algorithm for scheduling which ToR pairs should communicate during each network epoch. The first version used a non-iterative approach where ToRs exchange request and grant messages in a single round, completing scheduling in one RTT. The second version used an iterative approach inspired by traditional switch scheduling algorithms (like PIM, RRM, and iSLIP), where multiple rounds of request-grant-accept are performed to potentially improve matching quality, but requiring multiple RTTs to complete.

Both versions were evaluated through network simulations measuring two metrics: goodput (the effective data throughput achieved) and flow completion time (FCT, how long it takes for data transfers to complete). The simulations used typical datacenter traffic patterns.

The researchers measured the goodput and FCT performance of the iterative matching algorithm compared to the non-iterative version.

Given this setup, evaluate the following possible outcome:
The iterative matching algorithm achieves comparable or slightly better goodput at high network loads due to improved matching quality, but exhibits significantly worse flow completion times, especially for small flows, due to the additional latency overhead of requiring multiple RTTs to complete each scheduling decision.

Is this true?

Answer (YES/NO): NO